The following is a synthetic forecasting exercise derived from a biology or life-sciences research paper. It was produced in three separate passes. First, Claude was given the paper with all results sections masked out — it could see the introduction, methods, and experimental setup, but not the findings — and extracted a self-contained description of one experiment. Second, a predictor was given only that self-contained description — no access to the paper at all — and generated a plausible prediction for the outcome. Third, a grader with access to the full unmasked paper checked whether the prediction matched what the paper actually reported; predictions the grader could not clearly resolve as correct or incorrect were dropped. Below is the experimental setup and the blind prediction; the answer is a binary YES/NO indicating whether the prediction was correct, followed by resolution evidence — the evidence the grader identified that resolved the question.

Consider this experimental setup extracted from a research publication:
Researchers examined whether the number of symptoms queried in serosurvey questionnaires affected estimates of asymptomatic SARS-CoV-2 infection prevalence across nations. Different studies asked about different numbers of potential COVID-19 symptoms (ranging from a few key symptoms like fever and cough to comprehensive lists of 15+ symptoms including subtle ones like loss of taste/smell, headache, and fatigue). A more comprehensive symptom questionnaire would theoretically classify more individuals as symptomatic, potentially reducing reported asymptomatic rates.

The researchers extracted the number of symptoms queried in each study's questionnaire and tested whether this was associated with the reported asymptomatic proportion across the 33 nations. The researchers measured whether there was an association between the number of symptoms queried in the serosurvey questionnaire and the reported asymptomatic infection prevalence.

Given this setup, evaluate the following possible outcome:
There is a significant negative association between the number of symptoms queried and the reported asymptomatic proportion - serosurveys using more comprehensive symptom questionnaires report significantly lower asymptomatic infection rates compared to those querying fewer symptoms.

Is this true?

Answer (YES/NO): NO